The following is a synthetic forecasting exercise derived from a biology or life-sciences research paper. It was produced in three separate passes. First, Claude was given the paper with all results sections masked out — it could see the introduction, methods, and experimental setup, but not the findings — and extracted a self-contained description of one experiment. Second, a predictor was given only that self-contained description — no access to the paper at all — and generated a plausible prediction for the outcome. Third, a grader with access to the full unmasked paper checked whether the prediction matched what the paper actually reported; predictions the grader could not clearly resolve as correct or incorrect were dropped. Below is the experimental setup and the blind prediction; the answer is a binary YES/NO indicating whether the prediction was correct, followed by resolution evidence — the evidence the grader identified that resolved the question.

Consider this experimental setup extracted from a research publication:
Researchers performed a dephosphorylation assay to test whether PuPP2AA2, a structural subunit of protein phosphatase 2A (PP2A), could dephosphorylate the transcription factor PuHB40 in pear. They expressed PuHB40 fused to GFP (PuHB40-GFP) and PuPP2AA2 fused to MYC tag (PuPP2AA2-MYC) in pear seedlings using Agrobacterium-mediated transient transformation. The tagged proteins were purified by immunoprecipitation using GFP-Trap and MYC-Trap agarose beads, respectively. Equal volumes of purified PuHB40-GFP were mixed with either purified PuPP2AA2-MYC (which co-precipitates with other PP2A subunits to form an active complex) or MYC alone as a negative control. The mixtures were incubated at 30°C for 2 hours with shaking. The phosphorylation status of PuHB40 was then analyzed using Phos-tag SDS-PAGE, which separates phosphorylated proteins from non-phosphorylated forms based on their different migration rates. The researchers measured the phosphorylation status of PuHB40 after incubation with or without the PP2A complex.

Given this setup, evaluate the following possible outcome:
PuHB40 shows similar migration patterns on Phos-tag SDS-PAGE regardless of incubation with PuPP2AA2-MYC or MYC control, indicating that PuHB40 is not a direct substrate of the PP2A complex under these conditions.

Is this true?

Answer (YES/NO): NO